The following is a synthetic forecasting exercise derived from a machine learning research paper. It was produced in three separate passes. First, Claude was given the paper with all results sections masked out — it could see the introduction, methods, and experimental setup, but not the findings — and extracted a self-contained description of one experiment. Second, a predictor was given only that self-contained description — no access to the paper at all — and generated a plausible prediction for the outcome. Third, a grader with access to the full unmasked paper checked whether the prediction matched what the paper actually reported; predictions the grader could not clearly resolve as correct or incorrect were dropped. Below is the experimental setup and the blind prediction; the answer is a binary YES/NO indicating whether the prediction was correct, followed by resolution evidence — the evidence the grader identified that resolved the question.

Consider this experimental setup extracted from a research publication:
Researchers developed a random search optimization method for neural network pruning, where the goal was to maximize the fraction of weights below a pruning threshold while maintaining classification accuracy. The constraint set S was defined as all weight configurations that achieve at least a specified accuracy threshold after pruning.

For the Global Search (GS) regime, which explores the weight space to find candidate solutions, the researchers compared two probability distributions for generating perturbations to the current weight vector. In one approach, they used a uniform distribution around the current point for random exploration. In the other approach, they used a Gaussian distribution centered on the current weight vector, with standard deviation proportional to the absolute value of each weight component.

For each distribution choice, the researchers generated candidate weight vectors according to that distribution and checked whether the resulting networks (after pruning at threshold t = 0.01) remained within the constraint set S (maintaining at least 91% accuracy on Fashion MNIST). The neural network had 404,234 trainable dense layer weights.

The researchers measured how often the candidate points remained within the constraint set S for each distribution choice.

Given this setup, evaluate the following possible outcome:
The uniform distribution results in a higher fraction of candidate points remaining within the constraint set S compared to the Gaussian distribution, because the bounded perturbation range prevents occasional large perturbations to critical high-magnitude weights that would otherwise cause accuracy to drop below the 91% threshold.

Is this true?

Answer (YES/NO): NO